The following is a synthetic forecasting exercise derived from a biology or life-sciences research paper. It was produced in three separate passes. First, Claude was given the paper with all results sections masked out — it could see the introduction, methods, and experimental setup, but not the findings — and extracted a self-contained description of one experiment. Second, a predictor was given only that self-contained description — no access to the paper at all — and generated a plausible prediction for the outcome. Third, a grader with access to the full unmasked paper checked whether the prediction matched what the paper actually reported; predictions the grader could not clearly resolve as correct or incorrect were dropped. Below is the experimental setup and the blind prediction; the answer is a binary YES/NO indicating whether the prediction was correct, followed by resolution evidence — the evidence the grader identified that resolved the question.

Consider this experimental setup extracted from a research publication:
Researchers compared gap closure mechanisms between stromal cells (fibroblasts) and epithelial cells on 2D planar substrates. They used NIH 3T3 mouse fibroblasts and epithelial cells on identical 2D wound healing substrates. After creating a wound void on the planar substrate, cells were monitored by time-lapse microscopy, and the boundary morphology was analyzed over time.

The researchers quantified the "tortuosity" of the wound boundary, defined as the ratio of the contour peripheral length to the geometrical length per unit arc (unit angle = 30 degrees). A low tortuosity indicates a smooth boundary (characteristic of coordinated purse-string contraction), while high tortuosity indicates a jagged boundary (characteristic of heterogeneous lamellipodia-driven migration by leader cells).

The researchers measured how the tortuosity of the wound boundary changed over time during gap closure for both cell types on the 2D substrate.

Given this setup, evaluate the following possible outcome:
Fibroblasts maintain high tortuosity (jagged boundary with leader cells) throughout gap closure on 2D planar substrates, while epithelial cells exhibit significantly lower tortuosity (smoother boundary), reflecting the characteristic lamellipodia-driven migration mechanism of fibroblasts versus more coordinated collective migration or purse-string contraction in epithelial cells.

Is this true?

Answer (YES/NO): YES